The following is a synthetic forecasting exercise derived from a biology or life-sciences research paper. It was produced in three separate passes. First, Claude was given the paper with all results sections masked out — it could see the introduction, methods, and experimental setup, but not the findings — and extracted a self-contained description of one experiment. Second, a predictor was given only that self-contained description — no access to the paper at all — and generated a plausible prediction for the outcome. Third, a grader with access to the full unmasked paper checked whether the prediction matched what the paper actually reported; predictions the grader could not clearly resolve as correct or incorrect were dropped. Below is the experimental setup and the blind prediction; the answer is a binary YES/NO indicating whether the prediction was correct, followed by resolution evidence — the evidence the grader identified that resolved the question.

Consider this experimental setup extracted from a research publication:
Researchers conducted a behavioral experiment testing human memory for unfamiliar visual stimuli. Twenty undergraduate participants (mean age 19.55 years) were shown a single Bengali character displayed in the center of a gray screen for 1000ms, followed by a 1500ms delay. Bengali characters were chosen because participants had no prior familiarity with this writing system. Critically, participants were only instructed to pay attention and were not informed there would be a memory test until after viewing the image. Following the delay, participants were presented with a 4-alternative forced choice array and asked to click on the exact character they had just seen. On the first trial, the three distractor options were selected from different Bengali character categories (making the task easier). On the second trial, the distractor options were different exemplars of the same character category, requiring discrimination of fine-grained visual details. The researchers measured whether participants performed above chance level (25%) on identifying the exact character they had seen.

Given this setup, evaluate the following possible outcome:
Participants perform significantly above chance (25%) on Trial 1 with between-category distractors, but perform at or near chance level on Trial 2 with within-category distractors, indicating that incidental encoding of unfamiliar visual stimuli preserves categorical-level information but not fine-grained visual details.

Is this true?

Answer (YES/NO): NO